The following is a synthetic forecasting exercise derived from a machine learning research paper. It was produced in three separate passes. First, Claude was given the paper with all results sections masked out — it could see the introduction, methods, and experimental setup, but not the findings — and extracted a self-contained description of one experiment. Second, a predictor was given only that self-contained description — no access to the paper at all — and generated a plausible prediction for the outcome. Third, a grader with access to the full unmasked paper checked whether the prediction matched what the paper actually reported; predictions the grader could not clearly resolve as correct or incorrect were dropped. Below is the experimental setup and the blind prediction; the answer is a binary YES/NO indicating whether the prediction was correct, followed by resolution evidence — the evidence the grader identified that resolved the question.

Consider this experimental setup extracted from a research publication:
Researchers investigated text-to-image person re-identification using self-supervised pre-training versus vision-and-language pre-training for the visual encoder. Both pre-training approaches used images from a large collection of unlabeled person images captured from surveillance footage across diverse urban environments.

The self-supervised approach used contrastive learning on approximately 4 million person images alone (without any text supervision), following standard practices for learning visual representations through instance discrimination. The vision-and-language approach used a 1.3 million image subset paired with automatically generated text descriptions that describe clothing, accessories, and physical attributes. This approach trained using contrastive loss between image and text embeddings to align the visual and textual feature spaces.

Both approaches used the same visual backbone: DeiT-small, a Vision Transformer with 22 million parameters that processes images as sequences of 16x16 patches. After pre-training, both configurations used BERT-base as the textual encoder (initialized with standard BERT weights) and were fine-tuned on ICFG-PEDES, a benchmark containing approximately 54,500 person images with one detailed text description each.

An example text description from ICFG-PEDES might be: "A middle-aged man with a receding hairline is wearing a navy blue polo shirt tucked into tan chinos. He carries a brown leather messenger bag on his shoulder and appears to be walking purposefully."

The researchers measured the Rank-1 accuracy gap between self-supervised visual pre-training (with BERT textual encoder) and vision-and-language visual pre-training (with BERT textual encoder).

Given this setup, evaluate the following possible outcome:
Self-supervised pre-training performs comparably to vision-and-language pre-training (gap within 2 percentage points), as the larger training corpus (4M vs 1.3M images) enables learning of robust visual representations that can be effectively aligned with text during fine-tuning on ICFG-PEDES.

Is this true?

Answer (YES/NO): NO